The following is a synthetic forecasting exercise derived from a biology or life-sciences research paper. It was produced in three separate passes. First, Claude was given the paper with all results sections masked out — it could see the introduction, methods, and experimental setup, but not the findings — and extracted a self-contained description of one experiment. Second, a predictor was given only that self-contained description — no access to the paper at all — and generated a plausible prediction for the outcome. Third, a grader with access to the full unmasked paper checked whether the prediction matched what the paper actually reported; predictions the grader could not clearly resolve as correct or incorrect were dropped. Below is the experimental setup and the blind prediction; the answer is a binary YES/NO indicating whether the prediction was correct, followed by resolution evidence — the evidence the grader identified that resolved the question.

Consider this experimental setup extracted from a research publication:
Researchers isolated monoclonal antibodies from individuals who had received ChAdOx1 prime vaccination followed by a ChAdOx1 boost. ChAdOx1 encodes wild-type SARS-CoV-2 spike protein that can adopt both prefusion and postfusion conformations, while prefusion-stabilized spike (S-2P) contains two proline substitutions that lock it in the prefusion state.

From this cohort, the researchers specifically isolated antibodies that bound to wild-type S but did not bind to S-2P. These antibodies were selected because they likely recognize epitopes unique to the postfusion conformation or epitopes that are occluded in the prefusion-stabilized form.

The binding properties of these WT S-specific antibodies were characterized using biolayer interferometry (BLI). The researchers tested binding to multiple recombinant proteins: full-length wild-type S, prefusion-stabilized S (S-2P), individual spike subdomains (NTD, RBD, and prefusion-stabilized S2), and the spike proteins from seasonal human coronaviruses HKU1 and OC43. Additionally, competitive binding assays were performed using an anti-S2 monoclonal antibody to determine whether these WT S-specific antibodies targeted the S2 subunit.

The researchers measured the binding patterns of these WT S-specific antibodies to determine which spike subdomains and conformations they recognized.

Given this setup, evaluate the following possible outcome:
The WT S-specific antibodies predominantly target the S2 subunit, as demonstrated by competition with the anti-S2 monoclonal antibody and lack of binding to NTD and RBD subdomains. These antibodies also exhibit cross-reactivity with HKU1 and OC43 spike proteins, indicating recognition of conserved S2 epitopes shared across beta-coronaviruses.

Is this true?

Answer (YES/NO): NO